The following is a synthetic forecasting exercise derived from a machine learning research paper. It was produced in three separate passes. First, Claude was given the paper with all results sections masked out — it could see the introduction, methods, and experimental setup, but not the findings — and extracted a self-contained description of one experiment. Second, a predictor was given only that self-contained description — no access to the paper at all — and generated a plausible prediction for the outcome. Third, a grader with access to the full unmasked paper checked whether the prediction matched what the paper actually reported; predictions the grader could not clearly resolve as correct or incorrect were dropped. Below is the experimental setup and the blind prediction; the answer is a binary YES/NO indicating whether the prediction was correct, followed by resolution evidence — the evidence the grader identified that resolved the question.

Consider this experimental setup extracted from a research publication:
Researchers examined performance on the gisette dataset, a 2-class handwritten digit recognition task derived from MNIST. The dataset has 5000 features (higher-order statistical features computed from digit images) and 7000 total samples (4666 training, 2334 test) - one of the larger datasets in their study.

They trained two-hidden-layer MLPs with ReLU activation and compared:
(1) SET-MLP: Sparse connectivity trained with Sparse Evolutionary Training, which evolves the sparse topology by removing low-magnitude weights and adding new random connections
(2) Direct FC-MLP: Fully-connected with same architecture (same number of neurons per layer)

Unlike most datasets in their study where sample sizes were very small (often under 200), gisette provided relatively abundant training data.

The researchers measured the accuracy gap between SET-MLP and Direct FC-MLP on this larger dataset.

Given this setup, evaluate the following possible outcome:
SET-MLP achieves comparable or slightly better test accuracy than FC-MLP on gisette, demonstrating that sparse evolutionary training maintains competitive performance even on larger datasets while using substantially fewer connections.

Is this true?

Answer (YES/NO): NO